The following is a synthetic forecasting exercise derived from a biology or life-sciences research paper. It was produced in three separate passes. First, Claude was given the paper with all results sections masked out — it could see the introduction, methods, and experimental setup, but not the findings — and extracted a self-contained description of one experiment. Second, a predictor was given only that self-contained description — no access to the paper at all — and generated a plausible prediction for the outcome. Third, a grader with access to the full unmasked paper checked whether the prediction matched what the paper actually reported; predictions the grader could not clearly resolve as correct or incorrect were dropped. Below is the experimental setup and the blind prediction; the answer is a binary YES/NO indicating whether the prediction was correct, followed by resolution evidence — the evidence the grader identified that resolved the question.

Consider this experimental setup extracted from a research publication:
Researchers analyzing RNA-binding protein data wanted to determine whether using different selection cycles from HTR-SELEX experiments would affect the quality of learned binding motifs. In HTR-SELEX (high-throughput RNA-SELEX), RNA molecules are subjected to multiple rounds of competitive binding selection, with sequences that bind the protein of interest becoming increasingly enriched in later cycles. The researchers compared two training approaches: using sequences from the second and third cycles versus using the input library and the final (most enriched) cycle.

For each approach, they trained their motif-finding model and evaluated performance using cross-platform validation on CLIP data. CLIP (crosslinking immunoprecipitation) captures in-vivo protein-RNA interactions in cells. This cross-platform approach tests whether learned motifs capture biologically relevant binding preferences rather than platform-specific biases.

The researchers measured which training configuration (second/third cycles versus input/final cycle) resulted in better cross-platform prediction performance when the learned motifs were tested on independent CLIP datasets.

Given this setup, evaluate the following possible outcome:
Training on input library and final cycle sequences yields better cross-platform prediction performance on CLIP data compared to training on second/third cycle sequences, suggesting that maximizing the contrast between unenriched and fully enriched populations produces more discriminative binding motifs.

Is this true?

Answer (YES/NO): YES